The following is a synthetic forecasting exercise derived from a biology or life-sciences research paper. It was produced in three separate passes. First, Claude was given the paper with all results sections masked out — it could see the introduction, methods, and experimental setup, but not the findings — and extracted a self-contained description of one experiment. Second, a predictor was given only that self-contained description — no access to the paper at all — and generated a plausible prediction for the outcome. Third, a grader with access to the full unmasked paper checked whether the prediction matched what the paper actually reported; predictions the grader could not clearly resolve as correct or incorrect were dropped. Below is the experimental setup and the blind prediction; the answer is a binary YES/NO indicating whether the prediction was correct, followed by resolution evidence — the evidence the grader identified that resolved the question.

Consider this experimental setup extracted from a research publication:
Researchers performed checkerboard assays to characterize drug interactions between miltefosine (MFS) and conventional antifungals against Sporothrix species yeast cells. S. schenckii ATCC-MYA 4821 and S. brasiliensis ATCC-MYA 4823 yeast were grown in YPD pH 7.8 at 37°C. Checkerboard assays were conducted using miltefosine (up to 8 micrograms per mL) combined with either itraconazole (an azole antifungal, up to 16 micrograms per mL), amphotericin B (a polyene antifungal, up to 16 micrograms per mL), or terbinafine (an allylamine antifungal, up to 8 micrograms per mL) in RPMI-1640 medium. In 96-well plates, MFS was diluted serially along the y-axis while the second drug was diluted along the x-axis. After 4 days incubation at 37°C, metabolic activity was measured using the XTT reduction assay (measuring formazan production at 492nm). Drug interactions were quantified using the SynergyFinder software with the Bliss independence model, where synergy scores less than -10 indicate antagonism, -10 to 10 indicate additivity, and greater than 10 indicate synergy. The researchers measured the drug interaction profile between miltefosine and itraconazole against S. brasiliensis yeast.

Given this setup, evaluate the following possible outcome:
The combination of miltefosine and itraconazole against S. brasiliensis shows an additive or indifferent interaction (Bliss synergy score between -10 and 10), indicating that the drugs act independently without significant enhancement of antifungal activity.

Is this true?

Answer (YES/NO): YES